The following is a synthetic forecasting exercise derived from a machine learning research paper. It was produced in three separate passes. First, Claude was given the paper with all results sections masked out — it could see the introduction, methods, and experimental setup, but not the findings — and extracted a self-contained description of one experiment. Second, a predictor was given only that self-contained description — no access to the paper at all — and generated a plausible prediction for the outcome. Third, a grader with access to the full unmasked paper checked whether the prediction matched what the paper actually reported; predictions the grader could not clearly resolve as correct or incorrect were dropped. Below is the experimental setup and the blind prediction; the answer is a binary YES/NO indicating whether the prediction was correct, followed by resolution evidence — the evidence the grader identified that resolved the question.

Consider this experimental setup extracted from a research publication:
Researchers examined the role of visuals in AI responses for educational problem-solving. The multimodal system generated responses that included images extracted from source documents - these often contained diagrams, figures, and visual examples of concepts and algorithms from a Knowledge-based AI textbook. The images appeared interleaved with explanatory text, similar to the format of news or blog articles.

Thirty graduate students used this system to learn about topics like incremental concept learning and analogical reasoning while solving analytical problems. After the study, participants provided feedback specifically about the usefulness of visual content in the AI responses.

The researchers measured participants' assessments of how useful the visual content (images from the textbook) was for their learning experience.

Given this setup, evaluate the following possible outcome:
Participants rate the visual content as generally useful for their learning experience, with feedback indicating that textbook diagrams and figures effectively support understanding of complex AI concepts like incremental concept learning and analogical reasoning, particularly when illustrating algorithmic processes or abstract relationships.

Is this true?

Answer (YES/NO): YES